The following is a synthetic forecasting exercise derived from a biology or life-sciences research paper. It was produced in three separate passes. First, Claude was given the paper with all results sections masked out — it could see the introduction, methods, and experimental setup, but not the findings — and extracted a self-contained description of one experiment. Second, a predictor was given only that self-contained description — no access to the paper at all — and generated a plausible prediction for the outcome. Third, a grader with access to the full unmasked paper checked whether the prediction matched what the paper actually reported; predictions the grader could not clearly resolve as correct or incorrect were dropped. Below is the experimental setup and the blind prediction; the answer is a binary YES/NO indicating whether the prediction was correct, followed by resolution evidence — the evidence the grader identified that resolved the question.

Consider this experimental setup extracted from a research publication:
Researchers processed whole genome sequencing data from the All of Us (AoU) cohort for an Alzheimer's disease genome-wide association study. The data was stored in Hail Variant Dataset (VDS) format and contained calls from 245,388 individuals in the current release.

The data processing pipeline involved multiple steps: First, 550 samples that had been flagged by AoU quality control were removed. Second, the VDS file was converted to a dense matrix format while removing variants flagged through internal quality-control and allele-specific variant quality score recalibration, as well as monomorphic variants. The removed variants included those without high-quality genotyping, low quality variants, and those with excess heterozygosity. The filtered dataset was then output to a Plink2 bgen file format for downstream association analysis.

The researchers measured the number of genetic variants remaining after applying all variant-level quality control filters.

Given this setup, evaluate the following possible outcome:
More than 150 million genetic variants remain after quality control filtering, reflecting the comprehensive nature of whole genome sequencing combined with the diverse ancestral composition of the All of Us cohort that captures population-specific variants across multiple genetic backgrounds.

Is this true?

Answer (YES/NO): NO